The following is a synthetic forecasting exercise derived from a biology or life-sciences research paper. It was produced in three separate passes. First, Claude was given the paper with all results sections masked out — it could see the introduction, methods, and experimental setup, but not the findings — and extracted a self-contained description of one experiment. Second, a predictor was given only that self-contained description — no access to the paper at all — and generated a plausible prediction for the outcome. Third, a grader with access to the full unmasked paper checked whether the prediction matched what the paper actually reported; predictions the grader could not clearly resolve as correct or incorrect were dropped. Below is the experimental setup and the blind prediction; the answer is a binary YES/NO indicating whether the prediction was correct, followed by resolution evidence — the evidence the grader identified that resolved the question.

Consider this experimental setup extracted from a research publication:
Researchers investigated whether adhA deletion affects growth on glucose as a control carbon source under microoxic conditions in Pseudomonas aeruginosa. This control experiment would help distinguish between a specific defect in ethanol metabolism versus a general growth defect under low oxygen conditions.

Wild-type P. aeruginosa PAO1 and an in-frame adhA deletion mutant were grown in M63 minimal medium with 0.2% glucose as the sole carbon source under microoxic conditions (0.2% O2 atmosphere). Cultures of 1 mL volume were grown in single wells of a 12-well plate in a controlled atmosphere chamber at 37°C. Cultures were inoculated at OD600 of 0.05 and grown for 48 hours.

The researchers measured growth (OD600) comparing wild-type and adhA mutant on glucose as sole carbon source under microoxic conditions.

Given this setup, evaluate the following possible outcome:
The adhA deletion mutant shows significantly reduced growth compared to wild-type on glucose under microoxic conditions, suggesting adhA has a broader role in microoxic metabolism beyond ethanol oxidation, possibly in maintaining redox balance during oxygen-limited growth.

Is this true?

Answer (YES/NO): NO